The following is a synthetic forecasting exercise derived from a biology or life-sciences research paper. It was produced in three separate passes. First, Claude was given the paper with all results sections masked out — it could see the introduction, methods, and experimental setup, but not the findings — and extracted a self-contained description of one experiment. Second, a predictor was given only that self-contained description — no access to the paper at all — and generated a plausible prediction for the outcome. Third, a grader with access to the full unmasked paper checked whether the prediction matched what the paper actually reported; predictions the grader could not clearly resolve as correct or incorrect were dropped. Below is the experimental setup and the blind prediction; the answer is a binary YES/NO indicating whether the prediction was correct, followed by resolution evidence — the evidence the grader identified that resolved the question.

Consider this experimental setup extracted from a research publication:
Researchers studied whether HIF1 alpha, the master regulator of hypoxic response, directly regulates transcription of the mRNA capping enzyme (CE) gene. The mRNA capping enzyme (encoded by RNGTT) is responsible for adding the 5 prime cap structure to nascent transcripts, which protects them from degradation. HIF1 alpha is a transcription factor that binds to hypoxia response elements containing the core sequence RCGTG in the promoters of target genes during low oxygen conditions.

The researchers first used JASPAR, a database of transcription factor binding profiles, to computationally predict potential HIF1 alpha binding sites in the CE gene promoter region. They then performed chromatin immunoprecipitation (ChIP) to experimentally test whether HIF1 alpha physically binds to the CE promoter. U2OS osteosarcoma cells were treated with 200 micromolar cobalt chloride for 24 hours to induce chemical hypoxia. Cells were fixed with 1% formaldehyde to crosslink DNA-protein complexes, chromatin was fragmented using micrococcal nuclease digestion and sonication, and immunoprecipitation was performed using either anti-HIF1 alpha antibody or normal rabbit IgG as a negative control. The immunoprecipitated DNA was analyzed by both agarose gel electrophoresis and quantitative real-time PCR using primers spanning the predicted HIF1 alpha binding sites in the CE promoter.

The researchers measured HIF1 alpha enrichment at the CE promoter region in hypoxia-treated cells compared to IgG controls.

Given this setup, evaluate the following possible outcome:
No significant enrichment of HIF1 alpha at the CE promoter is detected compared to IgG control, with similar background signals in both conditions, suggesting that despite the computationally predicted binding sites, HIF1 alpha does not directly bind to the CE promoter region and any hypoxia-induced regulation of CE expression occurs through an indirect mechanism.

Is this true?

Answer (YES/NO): NO